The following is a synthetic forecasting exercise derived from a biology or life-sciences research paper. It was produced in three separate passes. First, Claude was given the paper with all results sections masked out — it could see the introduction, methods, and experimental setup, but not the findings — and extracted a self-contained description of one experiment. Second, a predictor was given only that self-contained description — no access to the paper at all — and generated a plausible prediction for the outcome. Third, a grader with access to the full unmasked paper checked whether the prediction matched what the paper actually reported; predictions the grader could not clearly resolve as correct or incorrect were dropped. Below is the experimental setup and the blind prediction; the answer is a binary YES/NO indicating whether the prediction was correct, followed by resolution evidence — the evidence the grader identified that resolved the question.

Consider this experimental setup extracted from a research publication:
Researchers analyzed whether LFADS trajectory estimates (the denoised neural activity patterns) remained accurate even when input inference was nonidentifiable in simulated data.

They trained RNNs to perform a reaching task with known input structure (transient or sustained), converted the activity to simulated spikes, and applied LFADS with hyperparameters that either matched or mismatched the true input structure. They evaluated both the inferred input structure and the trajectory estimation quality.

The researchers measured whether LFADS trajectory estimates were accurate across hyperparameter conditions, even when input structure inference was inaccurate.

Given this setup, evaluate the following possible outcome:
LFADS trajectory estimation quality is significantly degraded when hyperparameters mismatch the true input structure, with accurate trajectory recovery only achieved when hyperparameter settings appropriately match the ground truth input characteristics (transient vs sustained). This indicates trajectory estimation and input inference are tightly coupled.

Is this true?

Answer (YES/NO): NO